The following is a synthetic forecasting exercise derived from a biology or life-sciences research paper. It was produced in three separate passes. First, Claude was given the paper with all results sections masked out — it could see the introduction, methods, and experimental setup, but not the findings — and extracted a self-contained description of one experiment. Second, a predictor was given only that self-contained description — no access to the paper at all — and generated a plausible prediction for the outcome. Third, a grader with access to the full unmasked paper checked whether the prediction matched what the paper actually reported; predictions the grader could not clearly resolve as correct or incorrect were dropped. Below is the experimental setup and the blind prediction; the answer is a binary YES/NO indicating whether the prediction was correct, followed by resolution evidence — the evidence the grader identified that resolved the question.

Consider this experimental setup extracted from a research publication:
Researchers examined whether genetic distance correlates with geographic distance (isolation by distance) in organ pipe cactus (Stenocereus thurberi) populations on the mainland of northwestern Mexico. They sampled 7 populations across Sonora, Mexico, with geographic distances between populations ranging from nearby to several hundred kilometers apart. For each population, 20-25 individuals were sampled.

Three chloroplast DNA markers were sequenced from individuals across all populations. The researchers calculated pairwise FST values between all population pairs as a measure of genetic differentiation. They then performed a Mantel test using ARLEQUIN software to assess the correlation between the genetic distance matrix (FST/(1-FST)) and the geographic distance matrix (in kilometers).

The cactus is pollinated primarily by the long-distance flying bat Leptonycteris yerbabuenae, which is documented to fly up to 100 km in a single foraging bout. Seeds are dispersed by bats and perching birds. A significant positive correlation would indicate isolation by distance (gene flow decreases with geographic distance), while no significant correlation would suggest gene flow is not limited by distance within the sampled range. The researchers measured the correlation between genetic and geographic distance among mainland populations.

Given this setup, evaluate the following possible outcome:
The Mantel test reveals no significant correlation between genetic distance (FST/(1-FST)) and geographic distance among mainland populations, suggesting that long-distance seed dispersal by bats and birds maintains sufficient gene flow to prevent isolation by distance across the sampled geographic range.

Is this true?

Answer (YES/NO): YES